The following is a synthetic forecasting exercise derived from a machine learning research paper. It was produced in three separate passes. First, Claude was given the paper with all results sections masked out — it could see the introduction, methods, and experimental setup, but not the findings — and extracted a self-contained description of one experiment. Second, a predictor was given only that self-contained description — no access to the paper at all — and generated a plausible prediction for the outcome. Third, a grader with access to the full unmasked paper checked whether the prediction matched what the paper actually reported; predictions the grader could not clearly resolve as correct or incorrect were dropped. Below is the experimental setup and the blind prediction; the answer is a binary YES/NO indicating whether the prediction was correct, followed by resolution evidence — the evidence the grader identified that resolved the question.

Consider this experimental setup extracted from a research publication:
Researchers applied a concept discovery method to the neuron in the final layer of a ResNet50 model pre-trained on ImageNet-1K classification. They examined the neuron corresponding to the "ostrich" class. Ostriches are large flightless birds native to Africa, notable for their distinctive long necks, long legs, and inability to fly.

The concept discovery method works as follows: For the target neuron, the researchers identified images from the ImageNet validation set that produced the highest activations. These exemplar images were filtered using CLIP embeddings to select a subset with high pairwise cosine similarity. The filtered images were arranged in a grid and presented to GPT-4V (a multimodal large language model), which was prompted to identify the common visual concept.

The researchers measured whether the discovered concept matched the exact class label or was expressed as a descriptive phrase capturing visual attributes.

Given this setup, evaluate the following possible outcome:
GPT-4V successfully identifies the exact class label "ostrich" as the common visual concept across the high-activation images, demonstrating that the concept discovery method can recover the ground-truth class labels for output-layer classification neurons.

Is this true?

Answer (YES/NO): NO